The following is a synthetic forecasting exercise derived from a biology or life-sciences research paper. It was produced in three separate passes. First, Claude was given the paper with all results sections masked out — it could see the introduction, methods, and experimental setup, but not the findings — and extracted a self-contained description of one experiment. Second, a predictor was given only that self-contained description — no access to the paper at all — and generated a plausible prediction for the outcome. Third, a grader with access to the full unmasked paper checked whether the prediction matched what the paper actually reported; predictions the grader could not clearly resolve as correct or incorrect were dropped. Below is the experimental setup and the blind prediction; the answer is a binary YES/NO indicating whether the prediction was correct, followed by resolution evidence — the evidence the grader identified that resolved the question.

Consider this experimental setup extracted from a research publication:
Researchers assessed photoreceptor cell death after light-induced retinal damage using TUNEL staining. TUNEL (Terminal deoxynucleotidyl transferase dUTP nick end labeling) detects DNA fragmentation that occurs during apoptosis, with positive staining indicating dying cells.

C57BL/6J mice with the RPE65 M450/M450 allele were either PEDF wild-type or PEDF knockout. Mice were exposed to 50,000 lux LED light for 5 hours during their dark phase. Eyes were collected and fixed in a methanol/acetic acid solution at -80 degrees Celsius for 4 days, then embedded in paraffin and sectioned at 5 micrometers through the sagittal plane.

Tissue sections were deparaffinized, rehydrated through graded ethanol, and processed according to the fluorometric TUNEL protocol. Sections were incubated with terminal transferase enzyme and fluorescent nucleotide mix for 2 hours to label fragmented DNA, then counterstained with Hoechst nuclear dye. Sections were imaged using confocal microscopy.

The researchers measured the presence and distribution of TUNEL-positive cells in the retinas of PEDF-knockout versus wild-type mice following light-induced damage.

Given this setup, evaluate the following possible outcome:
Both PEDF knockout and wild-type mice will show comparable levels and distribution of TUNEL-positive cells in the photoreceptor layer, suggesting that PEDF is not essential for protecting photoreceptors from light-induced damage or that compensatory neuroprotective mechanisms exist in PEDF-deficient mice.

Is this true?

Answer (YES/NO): NO